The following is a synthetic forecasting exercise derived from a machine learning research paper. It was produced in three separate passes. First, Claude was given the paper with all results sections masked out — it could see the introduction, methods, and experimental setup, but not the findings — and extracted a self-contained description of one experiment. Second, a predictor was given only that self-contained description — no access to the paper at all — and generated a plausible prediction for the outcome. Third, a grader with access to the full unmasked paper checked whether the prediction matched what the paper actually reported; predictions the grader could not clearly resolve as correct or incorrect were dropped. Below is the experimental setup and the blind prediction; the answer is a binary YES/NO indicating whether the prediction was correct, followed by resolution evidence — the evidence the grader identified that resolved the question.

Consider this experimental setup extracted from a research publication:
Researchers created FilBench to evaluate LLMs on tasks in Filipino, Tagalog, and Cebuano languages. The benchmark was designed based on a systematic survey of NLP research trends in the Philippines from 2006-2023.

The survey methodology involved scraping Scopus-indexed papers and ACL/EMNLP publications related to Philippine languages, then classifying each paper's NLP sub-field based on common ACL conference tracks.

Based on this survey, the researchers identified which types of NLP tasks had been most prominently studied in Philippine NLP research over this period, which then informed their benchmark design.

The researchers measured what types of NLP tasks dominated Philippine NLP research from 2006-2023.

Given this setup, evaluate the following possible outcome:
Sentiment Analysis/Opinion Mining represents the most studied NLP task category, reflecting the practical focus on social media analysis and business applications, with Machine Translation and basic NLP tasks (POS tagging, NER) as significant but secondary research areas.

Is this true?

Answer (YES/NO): NO